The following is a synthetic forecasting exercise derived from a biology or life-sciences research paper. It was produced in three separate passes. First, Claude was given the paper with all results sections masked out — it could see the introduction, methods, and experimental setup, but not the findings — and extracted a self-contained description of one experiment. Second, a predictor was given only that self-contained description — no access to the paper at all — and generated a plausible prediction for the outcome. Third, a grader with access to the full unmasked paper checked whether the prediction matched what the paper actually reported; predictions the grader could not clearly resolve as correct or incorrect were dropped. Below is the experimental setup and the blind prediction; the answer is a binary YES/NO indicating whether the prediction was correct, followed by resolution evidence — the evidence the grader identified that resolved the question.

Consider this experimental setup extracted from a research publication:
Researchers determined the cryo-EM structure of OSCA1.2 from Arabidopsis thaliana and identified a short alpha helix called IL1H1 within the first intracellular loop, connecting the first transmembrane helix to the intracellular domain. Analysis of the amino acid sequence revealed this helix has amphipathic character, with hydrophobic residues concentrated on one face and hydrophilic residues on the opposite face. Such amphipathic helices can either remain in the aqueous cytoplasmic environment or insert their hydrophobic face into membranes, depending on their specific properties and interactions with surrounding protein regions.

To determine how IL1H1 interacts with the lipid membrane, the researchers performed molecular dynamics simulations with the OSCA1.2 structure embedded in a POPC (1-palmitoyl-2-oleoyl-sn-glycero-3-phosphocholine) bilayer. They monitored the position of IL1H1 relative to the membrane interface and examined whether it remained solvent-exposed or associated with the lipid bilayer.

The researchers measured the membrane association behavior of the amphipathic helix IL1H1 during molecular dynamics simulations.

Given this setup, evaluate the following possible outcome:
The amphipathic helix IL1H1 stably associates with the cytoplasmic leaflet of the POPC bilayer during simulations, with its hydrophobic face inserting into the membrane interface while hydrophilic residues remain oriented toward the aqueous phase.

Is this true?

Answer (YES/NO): YES